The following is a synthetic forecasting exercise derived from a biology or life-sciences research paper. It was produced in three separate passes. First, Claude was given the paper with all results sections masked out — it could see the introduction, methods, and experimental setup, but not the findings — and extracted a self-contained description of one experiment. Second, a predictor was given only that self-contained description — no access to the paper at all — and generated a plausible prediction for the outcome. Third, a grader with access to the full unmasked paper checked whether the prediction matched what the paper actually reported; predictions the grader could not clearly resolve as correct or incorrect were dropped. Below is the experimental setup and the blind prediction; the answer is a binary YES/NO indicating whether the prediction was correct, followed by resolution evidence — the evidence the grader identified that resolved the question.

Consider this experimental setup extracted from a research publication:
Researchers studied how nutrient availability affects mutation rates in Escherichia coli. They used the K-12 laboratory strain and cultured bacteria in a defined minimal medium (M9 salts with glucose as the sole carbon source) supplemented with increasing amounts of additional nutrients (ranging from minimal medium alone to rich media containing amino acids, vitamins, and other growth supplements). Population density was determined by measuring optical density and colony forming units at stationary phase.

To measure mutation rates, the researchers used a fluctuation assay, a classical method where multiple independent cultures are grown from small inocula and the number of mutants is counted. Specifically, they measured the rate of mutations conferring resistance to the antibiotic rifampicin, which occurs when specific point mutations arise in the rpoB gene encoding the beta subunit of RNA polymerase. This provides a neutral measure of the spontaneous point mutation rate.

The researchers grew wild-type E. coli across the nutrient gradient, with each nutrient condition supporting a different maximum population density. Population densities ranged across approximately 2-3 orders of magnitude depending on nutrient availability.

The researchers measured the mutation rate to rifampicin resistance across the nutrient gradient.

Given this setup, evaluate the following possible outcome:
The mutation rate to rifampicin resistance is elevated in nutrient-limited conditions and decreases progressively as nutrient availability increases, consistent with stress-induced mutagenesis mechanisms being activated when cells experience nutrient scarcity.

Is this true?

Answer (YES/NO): NO